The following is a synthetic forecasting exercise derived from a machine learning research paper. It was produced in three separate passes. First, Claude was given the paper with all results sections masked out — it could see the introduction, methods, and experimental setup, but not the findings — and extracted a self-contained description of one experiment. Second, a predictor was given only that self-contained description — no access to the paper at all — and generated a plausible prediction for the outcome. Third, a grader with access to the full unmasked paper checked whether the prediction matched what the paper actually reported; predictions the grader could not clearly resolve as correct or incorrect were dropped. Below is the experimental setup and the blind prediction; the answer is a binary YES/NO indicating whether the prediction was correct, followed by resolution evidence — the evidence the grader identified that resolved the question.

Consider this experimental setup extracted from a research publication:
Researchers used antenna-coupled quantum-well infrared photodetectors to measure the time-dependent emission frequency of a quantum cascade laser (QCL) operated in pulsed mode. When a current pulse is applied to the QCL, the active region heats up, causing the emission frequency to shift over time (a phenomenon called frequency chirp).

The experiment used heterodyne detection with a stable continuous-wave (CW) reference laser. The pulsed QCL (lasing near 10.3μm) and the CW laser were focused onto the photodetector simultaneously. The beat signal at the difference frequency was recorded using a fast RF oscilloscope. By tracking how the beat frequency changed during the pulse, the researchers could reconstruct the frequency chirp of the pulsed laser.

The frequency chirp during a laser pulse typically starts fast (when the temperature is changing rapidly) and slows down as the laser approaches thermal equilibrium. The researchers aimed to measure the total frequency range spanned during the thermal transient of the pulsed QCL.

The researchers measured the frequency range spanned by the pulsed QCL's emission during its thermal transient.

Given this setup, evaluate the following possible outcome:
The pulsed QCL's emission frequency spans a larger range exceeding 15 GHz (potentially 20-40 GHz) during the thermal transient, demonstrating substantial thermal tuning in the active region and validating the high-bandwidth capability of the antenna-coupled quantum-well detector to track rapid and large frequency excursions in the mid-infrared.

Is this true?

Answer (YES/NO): NO